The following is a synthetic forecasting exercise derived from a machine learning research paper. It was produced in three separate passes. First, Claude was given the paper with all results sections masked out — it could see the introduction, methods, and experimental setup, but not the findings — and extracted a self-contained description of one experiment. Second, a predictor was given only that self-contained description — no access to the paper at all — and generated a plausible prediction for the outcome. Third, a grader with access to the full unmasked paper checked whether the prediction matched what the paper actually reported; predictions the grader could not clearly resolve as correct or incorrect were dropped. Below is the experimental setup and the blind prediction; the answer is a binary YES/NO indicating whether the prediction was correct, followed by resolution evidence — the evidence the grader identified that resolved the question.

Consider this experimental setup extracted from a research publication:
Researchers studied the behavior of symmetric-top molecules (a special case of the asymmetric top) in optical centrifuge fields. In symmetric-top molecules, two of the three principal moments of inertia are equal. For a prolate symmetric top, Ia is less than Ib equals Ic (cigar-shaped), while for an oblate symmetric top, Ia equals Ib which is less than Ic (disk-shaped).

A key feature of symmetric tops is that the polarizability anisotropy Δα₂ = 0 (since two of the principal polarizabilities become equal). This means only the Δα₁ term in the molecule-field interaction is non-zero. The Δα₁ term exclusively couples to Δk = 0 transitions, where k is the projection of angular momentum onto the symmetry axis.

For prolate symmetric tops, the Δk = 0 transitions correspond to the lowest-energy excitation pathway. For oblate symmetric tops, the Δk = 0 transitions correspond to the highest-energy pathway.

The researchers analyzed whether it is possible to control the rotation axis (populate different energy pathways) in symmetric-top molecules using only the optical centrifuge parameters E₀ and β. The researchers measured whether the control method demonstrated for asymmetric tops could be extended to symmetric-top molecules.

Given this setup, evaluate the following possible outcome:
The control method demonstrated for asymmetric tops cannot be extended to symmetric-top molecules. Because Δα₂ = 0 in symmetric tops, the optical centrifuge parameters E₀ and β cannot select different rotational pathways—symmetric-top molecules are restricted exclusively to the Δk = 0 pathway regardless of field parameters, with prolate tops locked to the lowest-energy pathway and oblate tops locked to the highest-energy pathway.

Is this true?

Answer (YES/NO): YES